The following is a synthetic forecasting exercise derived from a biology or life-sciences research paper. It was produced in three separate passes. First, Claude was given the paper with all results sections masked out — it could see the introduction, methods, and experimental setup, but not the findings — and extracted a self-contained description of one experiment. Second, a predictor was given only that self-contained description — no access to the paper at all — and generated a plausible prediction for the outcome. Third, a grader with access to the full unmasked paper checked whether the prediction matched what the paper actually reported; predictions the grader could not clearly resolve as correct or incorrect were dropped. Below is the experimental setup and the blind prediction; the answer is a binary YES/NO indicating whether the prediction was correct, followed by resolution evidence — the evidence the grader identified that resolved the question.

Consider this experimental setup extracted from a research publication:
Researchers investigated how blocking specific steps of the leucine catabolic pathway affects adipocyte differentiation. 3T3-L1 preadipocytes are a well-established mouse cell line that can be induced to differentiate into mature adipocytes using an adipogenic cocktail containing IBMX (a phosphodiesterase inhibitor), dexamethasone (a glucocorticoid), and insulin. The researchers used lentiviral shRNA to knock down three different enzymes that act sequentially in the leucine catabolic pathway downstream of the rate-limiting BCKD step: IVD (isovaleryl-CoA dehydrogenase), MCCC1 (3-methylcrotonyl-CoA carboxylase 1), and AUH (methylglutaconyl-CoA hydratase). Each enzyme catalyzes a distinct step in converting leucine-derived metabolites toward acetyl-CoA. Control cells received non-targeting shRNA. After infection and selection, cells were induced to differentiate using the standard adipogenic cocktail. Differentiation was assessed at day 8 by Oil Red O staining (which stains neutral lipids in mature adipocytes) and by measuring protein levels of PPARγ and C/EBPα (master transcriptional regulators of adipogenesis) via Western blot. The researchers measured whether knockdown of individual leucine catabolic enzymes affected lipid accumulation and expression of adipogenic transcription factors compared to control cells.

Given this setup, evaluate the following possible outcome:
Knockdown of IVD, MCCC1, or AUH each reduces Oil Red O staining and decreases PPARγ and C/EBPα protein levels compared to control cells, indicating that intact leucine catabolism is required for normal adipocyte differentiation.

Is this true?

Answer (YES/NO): NO